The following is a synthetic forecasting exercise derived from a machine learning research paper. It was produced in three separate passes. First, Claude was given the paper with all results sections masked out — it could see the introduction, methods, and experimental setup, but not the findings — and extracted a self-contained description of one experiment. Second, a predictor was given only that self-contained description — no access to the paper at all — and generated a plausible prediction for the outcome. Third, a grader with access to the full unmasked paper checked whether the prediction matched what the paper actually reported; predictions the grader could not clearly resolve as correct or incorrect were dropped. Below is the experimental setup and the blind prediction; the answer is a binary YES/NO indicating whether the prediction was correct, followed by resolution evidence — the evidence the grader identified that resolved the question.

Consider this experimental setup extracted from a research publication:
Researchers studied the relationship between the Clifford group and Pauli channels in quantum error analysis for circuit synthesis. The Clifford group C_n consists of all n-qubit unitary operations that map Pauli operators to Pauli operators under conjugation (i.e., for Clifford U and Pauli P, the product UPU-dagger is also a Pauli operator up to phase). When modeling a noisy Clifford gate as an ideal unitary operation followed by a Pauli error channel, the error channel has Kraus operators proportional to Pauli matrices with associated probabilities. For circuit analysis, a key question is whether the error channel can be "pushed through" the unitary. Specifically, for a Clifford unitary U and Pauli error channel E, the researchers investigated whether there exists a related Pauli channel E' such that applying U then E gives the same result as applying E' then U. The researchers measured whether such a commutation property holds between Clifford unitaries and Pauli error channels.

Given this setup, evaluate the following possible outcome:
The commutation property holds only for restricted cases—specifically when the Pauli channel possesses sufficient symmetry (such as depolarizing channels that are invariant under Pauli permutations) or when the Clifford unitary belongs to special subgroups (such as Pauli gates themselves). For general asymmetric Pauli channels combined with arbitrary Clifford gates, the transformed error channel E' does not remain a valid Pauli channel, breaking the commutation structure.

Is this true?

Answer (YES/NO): NO